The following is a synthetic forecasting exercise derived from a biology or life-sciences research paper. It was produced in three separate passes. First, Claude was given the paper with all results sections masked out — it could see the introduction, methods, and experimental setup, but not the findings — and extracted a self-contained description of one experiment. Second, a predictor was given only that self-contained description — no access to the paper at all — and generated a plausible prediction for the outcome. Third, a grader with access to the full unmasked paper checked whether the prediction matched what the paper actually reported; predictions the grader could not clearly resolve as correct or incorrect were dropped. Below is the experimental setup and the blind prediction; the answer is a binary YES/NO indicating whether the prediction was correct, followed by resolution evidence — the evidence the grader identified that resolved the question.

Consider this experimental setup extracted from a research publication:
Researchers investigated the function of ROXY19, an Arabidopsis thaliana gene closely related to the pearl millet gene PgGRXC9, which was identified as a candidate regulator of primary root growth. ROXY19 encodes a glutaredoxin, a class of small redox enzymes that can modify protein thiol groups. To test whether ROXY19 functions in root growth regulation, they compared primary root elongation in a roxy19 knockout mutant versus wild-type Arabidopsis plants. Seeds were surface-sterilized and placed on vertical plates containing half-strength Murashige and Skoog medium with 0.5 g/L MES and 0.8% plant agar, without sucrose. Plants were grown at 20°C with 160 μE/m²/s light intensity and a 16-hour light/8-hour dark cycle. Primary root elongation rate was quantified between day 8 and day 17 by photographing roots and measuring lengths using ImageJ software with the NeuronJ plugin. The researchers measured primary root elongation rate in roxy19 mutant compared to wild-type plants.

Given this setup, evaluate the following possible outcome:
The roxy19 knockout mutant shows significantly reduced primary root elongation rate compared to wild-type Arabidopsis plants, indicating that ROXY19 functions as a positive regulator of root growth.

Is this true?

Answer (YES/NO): YES